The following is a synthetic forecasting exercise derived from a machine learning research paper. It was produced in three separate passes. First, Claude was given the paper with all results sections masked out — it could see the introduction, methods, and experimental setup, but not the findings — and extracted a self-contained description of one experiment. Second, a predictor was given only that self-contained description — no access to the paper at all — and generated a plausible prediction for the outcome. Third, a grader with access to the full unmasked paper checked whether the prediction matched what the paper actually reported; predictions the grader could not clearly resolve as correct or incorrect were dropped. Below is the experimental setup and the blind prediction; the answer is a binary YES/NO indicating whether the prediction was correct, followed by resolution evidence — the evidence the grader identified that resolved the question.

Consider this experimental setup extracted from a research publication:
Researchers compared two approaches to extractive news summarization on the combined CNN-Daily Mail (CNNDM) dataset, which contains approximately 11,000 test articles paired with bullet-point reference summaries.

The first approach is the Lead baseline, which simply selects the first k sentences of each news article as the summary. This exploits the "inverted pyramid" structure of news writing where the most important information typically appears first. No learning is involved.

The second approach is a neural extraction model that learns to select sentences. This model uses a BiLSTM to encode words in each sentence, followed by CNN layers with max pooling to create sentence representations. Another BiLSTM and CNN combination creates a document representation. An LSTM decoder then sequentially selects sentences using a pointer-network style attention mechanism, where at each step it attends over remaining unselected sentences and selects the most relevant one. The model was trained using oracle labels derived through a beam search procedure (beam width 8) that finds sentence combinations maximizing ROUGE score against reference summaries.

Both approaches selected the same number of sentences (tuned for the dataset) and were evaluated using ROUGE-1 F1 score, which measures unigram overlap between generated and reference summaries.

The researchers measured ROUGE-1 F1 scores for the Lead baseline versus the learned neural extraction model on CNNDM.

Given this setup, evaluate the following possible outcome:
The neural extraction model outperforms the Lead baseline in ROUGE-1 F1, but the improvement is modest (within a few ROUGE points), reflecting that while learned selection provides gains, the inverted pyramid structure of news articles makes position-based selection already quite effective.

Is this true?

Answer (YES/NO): YES